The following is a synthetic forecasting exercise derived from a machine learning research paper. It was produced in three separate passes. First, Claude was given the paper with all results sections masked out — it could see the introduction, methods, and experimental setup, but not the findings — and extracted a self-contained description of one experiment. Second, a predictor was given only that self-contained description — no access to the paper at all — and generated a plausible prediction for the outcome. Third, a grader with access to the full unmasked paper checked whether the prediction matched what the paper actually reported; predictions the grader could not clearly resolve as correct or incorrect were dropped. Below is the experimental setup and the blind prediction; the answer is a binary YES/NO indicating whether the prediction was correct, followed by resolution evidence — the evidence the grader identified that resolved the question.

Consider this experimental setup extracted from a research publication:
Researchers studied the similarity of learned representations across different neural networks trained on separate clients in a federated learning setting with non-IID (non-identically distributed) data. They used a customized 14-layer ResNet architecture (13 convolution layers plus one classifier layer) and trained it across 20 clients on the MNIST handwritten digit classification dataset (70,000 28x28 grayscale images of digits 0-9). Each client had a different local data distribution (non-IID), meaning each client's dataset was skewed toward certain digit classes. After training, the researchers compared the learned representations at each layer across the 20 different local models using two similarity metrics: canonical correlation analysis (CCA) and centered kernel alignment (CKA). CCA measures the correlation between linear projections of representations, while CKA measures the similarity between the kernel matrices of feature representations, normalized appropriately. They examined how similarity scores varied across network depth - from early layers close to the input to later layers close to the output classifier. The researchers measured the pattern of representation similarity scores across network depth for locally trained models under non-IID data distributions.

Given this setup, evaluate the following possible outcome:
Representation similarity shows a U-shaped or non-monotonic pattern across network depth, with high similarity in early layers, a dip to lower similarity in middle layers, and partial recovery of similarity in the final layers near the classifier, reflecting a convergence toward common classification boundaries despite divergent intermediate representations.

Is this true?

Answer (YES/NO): NO